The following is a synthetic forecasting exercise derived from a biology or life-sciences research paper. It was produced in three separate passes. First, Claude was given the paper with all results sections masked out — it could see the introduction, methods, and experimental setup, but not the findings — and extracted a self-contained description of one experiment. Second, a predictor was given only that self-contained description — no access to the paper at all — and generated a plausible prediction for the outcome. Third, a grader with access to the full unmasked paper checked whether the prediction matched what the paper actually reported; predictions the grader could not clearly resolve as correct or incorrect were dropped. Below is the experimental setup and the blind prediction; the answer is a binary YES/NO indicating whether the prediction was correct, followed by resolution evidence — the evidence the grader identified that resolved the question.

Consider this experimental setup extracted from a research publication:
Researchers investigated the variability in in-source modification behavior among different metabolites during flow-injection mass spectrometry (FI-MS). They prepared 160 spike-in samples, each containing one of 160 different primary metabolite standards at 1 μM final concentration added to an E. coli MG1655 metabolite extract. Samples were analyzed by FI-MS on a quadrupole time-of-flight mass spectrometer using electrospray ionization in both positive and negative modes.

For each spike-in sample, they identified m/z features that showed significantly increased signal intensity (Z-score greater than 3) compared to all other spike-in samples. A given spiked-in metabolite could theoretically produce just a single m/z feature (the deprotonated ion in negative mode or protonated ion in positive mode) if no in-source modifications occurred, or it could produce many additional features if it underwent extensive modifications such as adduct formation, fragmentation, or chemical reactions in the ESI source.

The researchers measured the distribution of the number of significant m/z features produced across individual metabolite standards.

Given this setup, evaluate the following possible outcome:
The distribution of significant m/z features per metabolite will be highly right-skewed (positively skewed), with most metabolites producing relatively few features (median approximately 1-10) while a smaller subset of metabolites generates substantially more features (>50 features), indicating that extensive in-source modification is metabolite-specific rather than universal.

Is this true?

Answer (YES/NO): NO